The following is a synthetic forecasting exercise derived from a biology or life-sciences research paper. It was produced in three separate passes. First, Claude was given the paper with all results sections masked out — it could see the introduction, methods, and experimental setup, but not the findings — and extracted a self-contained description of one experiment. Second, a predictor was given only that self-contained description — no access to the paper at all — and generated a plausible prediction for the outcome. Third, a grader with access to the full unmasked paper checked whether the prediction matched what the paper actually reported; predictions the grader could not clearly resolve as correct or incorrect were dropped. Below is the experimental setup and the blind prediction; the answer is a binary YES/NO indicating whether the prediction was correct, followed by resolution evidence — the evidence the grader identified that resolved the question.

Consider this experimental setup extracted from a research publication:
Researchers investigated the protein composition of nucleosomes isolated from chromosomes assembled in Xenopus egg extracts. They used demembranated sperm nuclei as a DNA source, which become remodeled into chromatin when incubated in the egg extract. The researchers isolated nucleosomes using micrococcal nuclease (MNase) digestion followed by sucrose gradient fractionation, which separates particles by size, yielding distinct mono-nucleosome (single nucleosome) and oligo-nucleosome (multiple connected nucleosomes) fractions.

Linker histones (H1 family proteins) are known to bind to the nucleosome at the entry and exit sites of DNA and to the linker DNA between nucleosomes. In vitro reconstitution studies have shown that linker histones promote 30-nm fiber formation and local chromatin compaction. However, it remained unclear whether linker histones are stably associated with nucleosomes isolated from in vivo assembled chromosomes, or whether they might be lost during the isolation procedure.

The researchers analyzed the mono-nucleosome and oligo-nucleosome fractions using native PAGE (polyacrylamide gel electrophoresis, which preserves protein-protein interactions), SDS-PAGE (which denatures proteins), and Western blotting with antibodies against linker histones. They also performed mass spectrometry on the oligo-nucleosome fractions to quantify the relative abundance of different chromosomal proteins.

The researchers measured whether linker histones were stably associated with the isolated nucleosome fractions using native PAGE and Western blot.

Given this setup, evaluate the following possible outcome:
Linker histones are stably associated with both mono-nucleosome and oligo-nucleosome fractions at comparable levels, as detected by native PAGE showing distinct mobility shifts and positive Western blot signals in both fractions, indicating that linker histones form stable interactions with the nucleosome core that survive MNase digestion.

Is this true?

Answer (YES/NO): NO